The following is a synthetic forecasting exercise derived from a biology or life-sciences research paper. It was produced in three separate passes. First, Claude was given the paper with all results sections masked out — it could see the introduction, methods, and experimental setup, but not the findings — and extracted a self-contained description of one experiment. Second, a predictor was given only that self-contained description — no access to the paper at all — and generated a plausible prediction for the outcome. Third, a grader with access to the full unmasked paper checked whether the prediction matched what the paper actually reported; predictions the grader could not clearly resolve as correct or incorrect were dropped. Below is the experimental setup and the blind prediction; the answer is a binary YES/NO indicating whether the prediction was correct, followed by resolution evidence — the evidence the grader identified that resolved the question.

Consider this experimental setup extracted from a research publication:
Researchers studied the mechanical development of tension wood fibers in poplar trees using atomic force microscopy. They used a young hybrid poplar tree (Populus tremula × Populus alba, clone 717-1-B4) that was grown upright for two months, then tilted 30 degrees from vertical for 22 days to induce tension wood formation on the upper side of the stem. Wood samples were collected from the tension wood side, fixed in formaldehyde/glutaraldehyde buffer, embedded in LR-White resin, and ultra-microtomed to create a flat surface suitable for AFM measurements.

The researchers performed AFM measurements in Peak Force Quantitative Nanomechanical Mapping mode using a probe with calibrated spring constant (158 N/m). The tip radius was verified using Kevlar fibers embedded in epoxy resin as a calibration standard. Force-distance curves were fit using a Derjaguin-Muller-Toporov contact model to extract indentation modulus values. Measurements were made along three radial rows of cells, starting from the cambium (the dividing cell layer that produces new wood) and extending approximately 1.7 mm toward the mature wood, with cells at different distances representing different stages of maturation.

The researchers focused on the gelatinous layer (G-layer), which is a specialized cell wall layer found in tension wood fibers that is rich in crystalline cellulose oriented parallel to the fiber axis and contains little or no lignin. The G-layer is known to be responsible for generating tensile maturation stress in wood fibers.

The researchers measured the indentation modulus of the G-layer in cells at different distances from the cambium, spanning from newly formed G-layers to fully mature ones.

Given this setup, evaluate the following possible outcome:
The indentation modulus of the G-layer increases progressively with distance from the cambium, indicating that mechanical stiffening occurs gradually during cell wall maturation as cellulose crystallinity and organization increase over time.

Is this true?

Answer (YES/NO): NO